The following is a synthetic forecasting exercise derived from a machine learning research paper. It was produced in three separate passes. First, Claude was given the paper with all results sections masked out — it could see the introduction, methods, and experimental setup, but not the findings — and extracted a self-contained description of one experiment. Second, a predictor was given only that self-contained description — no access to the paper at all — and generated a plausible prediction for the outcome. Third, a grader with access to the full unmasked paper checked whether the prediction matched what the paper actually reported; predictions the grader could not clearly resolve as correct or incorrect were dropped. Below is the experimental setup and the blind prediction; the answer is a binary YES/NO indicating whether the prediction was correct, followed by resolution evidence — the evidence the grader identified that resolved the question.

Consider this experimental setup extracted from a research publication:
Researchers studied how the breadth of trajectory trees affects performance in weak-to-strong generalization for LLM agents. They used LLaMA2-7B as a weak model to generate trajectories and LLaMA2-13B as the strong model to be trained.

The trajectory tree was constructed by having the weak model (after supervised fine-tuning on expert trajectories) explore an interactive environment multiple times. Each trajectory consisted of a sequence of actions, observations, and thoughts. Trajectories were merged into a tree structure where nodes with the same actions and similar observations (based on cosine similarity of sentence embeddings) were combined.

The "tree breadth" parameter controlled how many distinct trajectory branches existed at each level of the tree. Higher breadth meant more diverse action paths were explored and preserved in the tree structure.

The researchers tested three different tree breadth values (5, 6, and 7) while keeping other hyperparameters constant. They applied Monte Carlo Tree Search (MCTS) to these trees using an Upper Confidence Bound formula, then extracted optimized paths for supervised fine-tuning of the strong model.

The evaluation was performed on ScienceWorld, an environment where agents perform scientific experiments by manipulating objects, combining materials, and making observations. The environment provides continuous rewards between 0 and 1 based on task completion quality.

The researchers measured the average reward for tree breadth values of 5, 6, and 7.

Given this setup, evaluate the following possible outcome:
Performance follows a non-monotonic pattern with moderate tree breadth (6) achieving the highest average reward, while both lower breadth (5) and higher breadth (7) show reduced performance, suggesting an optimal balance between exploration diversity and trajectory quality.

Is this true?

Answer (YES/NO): YES